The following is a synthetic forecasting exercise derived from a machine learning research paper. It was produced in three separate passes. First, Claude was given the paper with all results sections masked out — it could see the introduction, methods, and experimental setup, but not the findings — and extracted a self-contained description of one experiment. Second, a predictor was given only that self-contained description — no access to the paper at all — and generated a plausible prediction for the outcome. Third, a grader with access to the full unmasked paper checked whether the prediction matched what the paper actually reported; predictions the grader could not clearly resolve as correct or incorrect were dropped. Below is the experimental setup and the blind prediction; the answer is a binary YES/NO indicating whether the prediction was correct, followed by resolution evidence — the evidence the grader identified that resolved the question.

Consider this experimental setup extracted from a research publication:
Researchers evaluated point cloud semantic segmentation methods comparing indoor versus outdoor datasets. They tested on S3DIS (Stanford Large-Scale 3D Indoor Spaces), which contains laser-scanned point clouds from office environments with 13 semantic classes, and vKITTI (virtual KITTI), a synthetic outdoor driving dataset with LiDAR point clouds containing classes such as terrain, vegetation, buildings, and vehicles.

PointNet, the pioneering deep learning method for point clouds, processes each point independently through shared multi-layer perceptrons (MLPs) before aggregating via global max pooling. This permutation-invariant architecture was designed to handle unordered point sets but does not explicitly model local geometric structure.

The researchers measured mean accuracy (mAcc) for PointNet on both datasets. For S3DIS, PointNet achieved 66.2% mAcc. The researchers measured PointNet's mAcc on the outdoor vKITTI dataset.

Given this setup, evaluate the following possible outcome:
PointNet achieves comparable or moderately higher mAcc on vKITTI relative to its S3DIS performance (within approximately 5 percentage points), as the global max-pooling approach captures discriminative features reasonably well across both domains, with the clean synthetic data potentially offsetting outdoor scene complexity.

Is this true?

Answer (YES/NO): NO